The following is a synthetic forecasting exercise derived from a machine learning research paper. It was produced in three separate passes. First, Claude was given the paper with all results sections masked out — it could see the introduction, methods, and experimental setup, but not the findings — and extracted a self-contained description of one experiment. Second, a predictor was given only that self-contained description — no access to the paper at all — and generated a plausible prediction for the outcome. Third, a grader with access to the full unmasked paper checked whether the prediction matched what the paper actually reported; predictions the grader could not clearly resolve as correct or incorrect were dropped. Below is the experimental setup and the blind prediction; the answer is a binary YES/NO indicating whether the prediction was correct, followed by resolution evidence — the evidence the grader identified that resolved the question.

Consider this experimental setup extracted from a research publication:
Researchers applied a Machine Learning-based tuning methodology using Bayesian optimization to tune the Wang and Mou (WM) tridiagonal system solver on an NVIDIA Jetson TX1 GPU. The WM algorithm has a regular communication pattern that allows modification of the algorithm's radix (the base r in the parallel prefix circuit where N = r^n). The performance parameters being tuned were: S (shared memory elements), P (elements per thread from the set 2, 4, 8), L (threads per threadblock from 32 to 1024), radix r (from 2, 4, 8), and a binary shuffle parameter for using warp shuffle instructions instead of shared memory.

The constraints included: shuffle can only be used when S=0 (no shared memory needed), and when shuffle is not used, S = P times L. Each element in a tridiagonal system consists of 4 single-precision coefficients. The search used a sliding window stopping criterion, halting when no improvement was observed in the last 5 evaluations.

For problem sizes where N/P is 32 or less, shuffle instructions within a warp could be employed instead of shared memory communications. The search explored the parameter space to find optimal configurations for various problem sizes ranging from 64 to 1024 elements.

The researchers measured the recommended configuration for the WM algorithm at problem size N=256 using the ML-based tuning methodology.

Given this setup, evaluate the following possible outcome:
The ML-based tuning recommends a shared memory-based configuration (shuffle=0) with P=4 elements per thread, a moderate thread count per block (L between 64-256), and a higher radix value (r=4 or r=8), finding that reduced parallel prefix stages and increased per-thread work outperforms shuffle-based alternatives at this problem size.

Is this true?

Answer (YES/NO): YES